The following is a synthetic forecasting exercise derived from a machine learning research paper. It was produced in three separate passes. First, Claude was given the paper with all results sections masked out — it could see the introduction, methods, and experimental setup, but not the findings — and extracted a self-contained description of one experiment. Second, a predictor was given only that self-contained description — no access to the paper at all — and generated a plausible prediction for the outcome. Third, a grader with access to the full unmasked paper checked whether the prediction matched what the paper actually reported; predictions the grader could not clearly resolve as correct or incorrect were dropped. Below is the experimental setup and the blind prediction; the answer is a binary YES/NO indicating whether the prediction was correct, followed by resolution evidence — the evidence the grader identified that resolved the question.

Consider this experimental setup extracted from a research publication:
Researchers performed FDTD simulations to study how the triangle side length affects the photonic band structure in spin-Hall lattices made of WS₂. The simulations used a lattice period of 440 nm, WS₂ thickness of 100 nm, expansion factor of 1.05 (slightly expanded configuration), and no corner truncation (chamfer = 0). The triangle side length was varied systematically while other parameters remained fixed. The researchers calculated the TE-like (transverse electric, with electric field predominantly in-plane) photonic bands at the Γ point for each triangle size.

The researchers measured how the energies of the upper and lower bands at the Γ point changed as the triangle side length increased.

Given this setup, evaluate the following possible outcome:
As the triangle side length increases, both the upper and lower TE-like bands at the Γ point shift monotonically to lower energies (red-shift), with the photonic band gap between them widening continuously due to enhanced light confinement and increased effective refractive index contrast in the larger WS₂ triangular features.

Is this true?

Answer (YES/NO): NO